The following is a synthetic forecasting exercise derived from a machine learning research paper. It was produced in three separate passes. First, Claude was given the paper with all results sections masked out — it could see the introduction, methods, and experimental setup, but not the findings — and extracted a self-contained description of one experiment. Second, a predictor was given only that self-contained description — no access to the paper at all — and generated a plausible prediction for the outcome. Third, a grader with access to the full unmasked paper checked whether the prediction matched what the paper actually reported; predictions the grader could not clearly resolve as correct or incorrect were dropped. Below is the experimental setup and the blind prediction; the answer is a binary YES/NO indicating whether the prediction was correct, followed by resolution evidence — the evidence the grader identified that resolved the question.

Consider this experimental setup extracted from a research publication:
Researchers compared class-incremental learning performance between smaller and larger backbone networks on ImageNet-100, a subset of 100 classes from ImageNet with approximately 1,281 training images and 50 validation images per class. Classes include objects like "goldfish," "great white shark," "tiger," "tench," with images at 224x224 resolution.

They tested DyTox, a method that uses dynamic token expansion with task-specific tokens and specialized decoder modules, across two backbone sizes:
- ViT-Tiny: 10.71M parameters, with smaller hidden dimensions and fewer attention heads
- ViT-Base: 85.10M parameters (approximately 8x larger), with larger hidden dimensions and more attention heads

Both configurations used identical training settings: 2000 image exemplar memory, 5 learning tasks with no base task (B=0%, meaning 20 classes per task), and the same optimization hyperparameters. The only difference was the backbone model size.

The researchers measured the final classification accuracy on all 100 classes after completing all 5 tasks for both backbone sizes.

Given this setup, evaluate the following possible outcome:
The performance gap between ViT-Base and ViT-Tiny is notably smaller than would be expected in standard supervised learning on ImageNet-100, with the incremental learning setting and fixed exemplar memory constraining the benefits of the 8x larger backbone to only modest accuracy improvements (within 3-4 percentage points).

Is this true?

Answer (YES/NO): NO